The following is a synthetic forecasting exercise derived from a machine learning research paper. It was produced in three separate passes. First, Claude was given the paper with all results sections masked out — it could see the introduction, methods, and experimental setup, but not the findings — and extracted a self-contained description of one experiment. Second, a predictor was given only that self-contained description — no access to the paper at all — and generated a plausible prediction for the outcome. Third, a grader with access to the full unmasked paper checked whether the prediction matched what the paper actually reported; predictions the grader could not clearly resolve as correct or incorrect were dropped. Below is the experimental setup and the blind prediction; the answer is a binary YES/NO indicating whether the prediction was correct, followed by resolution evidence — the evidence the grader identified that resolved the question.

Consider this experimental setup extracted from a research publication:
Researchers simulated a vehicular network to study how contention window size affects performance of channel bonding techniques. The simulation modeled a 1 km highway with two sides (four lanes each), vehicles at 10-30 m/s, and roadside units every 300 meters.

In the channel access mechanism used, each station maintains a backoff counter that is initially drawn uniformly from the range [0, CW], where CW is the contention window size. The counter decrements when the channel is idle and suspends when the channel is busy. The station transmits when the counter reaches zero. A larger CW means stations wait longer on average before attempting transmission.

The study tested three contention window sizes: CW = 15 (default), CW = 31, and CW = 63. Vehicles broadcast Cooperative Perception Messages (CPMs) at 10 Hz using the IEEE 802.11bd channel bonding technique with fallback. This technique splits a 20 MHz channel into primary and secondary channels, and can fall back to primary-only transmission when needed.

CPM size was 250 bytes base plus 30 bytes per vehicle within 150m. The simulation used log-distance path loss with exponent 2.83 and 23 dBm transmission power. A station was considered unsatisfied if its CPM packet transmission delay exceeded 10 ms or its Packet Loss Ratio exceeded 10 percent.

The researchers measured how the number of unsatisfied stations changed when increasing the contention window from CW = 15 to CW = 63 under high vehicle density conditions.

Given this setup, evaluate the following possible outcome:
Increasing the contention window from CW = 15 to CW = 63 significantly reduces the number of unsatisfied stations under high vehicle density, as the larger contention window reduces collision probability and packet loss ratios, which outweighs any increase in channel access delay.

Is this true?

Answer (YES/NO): NO